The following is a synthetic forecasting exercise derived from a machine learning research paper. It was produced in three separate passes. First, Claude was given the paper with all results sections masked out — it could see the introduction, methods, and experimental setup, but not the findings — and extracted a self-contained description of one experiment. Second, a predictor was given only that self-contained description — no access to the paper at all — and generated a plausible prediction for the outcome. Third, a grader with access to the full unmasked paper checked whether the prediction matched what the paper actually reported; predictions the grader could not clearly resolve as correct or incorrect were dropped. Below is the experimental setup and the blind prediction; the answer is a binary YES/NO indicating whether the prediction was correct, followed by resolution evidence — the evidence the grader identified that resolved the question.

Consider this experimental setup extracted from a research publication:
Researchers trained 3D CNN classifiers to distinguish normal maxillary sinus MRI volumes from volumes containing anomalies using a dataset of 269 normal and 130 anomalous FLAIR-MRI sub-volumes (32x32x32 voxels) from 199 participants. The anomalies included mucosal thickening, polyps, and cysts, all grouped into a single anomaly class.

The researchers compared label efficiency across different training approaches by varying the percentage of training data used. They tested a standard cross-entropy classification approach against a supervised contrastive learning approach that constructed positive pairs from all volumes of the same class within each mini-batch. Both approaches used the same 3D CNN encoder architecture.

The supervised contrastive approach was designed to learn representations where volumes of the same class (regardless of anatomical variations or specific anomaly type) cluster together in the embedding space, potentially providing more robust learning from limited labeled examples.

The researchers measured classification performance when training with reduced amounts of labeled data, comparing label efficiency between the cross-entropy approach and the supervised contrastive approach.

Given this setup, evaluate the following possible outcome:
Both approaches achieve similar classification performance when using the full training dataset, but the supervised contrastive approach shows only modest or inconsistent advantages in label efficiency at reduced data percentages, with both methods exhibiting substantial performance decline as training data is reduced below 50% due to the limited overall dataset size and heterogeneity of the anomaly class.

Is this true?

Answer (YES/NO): NO